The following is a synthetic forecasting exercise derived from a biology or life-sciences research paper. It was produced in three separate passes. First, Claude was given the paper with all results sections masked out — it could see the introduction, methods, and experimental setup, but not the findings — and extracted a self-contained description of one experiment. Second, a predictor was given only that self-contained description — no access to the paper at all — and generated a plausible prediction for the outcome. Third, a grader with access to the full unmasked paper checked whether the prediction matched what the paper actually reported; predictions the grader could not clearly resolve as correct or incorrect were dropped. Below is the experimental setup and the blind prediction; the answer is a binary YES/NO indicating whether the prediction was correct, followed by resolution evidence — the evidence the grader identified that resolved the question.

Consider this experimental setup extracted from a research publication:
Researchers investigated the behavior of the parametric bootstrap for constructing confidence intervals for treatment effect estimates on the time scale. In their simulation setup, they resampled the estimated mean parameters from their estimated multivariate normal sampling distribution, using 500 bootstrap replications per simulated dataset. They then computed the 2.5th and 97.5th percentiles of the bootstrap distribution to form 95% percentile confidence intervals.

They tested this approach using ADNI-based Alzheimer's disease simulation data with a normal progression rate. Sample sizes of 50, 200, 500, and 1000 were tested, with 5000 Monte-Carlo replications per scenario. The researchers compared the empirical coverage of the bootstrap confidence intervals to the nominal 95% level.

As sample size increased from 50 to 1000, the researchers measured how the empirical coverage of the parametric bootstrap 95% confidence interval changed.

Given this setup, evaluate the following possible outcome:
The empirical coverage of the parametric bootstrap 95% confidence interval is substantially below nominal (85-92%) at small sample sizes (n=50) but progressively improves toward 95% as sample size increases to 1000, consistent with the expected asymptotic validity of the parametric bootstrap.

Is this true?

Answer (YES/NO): NO